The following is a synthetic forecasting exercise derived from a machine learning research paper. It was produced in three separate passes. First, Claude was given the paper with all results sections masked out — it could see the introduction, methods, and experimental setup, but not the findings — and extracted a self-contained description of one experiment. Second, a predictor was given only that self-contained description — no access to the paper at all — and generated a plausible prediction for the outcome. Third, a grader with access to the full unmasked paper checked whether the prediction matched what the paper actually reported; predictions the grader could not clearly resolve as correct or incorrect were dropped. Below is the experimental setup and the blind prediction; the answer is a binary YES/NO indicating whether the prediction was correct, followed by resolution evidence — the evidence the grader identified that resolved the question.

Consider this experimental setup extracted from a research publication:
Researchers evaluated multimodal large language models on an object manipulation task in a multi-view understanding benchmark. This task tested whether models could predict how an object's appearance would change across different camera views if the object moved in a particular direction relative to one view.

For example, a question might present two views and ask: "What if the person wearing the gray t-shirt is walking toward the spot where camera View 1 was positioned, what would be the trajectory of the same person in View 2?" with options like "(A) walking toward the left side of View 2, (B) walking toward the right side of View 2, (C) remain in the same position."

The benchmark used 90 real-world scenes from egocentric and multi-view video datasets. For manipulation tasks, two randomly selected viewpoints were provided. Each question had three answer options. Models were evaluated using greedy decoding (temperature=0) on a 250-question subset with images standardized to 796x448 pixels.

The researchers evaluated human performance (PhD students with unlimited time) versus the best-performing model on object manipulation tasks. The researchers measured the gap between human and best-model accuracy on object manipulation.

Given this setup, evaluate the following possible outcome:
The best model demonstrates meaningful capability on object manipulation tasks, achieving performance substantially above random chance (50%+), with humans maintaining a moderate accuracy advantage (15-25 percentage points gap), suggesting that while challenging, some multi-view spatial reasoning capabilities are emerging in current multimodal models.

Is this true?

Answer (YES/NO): NO